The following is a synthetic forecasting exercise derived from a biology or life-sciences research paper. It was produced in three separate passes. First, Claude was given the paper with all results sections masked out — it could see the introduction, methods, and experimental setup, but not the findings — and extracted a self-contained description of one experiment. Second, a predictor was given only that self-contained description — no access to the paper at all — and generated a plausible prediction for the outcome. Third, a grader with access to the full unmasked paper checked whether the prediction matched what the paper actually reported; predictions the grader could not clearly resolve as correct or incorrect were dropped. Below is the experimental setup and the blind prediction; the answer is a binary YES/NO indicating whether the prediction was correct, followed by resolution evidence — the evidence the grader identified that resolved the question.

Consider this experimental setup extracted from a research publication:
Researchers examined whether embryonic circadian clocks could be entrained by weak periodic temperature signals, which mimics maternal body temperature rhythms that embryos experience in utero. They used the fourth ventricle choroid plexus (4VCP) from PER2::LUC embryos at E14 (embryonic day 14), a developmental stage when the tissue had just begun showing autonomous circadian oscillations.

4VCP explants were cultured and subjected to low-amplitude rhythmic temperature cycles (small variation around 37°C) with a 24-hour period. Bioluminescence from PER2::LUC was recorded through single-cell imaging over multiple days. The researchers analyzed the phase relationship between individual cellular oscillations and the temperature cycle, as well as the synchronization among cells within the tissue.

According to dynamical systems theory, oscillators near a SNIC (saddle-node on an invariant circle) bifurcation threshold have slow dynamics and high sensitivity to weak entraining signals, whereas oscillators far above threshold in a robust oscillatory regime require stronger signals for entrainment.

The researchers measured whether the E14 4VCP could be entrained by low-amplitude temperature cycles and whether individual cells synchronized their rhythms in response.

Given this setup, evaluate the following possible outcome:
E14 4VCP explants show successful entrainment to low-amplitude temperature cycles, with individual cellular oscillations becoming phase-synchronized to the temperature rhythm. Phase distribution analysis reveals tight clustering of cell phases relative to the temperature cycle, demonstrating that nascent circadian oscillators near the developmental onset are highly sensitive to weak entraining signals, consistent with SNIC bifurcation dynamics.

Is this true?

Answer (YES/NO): YES